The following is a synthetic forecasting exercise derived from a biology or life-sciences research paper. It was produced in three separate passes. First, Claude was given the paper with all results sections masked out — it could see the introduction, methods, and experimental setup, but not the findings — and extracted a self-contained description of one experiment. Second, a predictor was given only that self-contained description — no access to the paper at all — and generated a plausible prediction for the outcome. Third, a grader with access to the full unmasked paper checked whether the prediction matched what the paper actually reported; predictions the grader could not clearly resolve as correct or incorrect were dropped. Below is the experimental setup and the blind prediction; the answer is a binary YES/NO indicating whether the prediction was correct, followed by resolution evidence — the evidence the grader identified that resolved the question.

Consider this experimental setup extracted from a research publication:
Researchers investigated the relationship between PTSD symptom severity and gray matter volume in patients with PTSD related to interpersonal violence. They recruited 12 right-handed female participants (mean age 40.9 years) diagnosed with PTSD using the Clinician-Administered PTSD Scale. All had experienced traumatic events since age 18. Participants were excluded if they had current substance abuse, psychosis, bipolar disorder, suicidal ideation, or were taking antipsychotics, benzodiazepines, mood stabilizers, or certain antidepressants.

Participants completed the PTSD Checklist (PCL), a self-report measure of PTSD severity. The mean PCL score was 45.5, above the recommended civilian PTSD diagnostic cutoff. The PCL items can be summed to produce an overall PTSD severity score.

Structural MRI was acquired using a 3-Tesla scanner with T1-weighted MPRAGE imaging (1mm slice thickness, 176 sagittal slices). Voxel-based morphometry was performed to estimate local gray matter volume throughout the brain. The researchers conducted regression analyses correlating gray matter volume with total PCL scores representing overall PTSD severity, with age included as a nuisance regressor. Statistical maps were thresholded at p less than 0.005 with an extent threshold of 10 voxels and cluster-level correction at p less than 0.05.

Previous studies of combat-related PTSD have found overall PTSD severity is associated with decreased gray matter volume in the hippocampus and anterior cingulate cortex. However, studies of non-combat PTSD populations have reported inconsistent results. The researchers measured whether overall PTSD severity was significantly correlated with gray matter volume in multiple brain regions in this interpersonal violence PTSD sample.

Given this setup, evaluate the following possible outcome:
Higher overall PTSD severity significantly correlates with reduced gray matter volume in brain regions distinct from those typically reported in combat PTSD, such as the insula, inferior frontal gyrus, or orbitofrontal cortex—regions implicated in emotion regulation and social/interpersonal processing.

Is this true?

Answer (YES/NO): NO